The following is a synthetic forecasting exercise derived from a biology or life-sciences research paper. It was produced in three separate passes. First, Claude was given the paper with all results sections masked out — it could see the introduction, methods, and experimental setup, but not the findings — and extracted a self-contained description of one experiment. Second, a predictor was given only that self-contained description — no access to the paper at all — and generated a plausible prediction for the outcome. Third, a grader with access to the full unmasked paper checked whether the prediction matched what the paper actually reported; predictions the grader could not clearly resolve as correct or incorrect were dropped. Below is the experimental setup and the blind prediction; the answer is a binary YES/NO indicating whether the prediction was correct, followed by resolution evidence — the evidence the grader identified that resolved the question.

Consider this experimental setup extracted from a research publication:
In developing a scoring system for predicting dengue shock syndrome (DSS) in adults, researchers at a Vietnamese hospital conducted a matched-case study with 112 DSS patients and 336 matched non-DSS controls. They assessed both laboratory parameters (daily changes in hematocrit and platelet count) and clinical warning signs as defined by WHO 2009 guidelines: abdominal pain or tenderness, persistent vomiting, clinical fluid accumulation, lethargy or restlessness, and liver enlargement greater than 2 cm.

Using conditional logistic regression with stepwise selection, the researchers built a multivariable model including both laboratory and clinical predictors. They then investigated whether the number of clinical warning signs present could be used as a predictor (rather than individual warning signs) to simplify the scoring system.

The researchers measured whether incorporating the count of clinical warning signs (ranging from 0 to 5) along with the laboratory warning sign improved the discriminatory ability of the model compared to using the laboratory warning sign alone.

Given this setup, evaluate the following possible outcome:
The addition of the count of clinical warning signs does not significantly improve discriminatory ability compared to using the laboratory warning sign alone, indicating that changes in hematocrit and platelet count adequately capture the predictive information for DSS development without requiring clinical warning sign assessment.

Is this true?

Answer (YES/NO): NO